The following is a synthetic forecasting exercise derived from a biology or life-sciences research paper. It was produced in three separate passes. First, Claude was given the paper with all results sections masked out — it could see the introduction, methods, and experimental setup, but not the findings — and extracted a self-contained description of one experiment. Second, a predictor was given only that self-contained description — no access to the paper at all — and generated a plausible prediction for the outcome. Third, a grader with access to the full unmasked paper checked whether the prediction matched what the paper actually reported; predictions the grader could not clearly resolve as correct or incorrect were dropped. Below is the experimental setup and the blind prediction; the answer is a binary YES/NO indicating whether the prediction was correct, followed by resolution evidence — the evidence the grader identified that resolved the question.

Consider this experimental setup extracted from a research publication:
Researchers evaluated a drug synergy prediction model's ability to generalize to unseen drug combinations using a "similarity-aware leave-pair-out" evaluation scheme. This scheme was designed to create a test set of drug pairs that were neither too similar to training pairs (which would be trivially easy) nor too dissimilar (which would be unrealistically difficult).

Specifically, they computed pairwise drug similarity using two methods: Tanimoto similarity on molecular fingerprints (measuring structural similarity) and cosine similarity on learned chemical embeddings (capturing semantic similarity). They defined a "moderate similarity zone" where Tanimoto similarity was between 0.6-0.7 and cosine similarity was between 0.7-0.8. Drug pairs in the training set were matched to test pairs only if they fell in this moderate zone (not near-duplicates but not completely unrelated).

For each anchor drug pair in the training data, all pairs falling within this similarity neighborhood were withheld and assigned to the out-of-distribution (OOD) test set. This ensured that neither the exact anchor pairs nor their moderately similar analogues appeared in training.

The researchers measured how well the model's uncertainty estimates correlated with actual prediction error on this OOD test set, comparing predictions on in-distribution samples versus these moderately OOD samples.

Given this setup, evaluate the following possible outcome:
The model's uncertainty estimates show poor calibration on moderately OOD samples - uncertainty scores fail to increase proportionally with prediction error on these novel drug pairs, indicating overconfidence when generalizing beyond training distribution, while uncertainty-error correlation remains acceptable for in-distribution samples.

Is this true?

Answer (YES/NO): NO